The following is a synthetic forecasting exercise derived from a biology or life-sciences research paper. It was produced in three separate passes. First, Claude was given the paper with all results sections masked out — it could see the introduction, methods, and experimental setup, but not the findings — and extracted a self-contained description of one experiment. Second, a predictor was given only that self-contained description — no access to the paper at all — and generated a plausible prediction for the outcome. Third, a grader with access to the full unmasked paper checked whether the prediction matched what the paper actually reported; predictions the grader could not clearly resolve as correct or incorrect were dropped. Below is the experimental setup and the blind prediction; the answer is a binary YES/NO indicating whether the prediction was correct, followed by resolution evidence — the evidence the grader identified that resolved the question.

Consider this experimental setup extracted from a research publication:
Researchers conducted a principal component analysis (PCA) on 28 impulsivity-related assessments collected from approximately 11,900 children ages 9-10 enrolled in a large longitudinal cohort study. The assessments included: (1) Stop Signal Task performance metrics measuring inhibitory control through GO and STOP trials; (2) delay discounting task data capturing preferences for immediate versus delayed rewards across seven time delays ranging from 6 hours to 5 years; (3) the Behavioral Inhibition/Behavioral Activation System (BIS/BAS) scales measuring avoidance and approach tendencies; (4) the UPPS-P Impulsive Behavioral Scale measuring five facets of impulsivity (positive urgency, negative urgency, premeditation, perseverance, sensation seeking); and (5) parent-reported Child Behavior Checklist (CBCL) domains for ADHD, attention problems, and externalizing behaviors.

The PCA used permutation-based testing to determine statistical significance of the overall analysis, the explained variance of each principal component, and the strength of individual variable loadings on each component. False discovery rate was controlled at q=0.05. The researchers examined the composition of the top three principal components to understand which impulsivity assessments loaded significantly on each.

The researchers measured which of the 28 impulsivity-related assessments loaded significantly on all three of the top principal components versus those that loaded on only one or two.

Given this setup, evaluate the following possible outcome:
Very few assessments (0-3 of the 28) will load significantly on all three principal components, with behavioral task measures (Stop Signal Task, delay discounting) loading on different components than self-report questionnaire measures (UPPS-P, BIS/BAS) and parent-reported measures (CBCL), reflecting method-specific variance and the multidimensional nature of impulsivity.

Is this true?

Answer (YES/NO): NO